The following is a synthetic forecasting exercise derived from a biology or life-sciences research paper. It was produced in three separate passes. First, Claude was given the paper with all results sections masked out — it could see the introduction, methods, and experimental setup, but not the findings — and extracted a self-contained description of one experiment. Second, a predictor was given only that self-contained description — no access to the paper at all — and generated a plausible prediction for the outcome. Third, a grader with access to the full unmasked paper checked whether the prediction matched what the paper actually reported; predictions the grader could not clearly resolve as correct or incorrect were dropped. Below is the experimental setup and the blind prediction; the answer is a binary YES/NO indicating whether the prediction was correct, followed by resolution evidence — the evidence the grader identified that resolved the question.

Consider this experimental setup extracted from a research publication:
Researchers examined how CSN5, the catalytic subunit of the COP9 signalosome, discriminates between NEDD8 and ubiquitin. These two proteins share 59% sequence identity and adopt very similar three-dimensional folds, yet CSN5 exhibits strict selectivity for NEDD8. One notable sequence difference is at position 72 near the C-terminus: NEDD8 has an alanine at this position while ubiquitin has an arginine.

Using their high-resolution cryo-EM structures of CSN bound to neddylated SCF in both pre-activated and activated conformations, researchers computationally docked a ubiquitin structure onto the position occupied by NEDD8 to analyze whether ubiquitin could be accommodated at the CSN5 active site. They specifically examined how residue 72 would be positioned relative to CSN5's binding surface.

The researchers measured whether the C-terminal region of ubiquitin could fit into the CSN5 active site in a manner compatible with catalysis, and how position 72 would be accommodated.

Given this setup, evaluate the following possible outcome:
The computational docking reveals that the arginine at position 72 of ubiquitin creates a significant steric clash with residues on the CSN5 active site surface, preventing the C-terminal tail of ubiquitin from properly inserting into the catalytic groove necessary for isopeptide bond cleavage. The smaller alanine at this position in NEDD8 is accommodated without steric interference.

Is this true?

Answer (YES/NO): NO